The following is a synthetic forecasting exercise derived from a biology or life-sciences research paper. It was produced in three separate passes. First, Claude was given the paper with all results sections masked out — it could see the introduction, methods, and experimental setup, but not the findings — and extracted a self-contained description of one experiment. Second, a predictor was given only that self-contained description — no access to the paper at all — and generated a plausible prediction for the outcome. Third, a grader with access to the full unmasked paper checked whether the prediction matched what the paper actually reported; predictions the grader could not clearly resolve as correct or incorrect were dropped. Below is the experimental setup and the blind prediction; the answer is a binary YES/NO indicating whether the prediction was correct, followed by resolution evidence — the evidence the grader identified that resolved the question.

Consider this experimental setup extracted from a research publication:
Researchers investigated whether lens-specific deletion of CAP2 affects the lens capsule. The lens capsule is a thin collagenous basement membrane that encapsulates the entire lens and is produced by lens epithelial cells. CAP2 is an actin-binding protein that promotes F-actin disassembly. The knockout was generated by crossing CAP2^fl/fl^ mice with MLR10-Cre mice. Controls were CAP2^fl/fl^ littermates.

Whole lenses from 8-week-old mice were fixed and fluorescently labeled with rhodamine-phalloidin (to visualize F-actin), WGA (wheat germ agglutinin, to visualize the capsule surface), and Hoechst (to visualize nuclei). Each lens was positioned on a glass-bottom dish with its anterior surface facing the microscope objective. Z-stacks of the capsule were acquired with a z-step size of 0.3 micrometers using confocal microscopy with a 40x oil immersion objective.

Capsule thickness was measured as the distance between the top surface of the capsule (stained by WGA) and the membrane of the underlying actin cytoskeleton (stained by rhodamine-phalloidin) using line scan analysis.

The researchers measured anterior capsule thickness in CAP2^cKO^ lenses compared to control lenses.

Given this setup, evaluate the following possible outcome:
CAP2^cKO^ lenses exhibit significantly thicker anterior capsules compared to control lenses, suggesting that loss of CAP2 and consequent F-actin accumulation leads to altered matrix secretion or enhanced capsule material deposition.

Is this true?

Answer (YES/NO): NO